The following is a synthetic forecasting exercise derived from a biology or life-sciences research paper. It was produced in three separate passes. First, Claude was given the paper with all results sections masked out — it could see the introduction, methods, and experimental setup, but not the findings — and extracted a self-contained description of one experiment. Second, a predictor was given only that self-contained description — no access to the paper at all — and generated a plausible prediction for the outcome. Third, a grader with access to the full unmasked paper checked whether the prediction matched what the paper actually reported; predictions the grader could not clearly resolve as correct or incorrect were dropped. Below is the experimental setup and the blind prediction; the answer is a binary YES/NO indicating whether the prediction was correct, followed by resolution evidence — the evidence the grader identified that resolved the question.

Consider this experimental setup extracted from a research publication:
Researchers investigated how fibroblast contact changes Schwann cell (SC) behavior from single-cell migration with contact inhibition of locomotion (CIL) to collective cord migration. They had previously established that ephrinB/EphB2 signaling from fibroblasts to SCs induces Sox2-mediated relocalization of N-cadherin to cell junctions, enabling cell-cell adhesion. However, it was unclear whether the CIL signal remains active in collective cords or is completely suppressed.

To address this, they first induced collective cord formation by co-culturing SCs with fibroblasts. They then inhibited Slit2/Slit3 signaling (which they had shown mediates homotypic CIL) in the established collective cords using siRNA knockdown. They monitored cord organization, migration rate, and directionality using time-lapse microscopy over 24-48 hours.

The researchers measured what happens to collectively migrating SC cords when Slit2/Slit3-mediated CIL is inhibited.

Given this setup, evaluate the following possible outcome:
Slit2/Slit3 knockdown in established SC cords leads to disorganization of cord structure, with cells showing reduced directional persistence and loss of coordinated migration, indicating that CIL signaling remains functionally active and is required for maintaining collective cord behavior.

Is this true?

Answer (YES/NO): NO